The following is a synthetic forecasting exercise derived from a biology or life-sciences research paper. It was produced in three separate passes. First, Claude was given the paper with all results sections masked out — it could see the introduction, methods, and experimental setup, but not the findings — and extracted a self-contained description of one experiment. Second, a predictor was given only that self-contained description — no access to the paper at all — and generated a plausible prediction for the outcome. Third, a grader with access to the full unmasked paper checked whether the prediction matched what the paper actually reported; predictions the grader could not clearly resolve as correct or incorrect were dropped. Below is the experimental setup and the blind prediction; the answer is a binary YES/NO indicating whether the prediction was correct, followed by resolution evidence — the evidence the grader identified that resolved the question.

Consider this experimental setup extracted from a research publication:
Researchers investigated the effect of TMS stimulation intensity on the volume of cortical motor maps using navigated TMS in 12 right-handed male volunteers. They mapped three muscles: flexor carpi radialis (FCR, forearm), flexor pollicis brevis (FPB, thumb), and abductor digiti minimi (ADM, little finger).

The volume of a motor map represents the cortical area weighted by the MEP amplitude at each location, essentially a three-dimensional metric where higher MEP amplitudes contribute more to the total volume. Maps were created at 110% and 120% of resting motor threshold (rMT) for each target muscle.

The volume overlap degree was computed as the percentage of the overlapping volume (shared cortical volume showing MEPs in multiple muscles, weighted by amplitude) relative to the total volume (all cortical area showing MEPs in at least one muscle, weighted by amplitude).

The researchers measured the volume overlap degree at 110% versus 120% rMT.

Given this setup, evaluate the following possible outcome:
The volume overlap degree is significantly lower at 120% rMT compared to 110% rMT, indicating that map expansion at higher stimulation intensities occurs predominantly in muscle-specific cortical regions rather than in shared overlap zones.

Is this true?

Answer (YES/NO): NO